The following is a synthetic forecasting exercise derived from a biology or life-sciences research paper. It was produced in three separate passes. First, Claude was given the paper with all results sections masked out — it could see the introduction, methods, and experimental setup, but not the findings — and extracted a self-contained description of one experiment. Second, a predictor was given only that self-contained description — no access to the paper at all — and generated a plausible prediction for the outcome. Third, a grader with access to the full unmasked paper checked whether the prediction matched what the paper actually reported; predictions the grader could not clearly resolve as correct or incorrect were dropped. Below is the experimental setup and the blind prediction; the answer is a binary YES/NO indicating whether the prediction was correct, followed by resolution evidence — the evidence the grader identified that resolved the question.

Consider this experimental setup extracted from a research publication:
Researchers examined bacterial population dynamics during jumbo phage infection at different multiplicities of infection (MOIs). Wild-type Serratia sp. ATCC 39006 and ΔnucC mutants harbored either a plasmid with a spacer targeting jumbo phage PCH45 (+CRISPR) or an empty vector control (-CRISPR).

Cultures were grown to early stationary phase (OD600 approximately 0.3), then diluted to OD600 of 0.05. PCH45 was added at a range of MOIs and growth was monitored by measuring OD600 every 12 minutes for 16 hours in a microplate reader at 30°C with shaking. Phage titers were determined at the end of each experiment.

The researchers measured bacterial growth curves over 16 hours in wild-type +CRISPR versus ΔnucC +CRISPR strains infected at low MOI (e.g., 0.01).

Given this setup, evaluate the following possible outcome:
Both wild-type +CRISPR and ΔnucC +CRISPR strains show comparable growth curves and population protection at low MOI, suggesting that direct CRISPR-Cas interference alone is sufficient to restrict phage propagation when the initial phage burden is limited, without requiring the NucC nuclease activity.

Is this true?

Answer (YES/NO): NO